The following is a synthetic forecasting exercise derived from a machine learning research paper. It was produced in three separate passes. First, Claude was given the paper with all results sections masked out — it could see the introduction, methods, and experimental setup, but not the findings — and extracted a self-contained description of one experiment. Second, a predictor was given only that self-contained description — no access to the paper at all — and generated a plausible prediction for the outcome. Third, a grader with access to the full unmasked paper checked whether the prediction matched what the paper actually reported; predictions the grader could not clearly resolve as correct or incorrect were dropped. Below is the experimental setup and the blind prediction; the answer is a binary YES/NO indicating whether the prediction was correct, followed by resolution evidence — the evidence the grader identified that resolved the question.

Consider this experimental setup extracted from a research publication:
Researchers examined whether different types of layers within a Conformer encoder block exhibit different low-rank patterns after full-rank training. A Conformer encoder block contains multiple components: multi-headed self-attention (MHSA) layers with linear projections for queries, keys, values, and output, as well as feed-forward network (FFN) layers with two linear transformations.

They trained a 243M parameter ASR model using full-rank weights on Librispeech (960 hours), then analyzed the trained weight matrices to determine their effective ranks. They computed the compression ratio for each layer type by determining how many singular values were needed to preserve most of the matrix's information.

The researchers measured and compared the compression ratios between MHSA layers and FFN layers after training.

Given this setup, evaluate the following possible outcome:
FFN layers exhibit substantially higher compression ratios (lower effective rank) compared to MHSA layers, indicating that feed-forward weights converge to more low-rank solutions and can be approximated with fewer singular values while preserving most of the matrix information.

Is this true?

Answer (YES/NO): NO